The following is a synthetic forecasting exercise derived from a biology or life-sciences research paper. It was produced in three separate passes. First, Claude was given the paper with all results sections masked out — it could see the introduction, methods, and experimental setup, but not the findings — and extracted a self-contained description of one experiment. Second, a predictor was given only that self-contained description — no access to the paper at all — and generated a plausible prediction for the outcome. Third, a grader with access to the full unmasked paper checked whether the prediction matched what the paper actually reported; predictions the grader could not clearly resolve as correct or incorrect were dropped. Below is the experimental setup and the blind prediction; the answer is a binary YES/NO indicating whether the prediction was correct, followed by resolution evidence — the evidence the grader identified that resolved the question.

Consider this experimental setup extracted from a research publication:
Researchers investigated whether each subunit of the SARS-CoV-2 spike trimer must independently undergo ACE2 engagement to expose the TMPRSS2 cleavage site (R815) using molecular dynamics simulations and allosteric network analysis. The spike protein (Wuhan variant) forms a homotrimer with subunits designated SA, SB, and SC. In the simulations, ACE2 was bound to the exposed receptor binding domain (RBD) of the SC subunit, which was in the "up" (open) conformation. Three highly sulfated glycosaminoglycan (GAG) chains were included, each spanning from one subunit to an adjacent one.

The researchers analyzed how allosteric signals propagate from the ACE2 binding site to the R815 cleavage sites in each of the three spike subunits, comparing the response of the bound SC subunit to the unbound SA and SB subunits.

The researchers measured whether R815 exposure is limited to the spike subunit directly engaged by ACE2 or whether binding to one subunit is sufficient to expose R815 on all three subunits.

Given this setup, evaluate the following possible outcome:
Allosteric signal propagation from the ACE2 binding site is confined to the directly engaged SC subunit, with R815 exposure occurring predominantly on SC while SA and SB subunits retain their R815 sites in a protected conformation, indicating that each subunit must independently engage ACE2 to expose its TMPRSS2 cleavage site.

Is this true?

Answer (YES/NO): NO